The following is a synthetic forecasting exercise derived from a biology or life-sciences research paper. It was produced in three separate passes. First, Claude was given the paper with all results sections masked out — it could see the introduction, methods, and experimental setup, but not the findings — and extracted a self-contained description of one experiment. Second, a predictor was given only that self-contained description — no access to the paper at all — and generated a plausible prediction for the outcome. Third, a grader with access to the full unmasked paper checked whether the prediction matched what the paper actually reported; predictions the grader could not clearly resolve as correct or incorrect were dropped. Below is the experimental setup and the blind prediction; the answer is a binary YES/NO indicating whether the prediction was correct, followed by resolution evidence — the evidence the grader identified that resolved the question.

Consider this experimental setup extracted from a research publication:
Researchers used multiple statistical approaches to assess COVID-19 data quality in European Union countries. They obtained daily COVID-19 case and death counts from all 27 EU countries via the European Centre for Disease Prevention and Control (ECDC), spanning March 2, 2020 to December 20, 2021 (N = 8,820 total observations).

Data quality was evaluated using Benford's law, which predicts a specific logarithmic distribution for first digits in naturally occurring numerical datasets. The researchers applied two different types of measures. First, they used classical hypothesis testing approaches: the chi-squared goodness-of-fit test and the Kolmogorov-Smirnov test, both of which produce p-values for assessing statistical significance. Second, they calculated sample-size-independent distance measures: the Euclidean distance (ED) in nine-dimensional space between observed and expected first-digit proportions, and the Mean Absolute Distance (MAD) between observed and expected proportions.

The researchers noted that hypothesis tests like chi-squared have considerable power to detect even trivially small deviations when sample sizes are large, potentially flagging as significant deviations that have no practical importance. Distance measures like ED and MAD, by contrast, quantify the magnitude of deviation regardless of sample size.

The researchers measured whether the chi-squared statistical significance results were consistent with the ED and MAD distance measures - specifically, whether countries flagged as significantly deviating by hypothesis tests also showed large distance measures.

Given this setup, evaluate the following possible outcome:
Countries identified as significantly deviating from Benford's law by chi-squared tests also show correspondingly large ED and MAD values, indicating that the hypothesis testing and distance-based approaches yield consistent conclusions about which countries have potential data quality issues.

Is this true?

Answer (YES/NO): YES